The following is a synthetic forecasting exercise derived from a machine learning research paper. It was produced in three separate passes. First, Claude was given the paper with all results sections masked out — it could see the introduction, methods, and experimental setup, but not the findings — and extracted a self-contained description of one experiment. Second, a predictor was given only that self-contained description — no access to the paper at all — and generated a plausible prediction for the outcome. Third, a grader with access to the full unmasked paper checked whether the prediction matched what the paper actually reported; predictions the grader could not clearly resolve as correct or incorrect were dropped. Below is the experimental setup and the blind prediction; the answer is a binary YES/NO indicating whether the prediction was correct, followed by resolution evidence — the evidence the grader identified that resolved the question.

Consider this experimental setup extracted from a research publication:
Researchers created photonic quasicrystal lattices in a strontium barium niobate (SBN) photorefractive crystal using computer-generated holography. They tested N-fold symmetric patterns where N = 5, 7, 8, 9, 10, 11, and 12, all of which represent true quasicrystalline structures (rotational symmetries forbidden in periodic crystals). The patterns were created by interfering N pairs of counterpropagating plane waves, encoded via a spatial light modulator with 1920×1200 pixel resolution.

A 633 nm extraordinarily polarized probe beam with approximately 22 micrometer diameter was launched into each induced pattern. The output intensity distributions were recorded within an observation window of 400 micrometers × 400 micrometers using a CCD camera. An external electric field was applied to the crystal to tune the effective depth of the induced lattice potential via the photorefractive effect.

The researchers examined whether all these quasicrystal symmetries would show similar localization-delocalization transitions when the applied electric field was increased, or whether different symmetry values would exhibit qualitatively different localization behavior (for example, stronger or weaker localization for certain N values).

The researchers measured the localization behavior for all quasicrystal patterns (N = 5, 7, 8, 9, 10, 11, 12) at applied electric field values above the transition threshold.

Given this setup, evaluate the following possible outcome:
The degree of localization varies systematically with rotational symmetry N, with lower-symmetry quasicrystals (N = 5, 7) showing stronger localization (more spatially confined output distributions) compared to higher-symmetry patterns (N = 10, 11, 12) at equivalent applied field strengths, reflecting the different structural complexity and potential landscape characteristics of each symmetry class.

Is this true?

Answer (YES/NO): NO